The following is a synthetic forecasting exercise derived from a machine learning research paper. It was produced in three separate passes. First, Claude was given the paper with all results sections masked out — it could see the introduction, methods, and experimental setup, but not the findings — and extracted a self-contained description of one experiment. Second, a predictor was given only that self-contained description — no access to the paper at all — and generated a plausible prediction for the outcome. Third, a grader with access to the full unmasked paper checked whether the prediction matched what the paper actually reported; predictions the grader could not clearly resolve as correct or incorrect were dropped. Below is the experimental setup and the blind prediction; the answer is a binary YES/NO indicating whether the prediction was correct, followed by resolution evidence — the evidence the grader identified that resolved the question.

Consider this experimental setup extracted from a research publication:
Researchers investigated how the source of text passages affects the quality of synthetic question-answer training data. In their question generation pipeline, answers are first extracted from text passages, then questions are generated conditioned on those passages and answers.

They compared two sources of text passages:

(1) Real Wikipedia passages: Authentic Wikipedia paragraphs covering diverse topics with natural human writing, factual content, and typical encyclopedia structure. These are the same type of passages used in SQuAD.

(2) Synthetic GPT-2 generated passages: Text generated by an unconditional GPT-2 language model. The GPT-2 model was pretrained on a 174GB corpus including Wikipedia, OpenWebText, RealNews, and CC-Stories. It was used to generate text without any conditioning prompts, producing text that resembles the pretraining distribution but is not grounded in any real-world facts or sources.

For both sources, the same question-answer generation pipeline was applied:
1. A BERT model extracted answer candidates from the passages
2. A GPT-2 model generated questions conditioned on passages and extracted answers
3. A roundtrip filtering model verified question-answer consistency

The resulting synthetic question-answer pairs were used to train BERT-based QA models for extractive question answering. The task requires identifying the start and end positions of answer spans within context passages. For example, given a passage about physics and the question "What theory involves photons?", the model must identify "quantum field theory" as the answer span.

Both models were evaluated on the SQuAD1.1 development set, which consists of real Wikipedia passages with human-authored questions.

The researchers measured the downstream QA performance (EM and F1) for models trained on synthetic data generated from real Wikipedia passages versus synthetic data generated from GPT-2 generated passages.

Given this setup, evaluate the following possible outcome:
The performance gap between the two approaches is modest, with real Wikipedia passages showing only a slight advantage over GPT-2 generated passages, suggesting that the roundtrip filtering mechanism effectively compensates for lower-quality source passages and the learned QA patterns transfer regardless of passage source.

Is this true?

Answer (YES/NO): YES